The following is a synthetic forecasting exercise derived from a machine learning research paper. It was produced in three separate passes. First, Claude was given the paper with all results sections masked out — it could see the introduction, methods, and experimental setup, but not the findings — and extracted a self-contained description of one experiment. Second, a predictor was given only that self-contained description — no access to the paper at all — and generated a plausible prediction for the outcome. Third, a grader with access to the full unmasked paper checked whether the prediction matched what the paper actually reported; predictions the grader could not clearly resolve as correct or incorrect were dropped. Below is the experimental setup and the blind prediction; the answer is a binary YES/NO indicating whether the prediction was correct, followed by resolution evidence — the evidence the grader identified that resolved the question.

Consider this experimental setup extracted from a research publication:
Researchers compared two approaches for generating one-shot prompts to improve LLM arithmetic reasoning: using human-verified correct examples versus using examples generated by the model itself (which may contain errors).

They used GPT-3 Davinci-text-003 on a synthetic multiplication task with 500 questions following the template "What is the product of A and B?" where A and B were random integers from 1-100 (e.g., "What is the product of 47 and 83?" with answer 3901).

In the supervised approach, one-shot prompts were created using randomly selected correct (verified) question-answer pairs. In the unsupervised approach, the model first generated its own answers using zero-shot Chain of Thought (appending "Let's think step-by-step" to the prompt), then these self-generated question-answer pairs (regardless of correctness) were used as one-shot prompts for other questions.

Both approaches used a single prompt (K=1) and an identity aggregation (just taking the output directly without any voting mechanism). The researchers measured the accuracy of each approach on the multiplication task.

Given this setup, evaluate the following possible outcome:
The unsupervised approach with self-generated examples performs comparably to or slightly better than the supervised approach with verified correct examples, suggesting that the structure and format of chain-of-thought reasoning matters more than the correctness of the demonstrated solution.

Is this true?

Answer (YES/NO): NO